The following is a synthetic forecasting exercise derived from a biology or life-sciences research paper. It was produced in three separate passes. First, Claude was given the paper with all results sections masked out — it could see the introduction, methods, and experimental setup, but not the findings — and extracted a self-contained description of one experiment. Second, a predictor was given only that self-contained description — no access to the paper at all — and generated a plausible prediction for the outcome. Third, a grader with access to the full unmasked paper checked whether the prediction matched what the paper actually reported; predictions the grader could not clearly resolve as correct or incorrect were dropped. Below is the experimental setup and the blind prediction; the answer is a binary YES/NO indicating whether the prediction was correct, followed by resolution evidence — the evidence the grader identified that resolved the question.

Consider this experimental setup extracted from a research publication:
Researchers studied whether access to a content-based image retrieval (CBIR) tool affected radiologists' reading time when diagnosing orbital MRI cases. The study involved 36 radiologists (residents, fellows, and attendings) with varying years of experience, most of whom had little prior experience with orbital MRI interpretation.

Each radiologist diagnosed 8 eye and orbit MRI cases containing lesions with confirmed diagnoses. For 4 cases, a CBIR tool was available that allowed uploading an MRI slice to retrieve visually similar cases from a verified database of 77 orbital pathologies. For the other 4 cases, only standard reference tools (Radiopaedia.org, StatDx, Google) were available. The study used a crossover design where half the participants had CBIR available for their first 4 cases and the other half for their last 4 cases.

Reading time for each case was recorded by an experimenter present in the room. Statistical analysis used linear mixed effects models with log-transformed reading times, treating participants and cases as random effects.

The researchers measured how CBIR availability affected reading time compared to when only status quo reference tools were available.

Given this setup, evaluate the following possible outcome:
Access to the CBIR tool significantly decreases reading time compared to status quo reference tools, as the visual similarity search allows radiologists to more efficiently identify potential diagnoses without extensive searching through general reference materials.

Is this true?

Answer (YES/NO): NO